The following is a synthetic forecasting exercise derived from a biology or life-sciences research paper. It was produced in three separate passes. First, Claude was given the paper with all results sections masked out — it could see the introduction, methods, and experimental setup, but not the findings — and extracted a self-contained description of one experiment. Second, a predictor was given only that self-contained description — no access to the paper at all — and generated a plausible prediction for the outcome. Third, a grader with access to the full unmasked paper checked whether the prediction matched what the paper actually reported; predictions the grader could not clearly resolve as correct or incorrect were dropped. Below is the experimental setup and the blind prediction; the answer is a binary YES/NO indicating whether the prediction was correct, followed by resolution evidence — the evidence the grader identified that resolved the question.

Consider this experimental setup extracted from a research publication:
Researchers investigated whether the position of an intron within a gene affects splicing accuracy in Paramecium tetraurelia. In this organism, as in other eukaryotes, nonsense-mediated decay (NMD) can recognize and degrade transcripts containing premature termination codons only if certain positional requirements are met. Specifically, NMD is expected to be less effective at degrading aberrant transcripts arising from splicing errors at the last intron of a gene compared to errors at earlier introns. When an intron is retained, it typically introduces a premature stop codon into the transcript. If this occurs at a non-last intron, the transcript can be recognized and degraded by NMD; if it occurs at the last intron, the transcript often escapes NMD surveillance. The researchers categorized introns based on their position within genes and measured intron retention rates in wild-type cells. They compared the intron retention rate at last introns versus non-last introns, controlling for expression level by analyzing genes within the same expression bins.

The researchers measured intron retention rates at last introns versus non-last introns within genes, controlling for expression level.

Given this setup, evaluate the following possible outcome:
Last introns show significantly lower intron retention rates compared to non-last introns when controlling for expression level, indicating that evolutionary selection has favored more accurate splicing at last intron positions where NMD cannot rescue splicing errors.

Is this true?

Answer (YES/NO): NO